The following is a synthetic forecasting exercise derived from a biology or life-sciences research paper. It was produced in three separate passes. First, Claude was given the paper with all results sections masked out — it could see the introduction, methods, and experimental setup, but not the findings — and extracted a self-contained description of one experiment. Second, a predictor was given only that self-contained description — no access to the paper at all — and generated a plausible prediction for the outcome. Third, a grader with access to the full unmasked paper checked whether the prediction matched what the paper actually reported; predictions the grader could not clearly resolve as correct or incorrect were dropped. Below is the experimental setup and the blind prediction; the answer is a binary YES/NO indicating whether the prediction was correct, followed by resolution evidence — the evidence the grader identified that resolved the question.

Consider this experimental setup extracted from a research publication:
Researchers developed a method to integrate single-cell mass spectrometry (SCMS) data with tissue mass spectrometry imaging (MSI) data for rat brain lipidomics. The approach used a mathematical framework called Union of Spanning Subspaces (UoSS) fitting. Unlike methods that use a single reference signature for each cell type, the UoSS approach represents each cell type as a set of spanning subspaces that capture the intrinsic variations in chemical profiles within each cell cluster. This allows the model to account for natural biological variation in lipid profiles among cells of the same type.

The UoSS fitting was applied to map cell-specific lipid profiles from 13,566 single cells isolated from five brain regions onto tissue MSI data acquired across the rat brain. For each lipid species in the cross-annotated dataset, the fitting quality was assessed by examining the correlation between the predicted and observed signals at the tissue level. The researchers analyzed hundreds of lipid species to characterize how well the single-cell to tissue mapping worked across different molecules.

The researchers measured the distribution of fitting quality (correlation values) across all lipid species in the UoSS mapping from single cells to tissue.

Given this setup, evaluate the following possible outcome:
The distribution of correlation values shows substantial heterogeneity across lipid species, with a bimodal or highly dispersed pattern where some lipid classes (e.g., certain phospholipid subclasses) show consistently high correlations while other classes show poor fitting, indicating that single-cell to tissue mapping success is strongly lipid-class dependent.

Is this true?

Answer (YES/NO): NO